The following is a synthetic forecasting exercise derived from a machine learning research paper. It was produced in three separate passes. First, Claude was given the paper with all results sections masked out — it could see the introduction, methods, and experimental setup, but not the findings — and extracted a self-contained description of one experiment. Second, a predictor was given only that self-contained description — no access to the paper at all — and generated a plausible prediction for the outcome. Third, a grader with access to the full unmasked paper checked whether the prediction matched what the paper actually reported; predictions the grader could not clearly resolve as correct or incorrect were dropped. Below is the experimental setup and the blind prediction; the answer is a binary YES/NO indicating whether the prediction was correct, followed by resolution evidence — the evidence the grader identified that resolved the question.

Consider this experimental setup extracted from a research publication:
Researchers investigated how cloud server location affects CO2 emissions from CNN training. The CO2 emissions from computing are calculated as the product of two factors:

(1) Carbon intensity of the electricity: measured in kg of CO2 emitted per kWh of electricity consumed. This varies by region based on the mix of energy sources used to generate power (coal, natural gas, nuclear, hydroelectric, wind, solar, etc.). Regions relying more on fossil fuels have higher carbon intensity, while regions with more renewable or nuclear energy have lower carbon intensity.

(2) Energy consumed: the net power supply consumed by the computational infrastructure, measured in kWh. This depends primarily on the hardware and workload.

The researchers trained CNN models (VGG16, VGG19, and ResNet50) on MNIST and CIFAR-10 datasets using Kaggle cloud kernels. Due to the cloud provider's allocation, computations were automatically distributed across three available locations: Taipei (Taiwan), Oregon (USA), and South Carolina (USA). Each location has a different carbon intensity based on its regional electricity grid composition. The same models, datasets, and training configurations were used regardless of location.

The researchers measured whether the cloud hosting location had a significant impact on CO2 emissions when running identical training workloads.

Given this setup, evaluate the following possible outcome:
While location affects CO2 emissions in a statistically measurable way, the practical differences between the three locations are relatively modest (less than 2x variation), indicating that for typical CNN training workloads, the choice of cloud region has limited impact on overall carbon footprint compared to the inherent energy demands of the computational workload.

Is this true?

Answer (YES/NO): NO